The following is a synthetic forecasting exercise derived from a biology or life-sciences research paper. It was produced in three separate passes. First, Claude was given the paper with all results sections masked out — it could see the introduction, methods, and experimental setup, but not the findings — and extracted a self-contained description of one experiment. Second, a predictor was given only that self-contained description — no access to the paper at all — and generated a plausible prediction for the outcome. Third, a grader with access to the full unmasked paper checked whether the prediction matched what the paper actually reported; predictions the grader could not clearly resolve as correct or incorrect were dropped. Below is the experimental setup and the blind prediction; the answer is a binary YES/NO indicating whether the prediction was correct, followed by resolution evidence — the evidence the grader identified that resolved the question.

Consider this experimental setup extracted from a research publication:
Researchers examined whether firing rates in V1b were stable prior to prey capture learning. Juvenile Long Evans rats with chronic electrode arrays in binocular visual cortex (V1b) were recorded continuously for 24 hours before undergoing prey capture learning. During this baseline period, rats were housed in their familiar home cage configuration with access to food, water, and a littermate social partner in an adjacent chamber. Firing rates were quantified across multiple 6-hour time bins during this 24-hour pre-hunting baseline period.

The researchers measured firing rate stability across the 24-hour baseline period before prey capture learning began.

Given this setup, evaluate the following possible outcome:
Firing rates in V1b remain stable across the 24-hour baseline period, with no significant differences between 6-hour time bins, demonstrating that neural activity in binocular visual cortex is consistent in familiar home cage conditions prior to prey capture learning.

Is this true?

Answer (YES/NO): YES